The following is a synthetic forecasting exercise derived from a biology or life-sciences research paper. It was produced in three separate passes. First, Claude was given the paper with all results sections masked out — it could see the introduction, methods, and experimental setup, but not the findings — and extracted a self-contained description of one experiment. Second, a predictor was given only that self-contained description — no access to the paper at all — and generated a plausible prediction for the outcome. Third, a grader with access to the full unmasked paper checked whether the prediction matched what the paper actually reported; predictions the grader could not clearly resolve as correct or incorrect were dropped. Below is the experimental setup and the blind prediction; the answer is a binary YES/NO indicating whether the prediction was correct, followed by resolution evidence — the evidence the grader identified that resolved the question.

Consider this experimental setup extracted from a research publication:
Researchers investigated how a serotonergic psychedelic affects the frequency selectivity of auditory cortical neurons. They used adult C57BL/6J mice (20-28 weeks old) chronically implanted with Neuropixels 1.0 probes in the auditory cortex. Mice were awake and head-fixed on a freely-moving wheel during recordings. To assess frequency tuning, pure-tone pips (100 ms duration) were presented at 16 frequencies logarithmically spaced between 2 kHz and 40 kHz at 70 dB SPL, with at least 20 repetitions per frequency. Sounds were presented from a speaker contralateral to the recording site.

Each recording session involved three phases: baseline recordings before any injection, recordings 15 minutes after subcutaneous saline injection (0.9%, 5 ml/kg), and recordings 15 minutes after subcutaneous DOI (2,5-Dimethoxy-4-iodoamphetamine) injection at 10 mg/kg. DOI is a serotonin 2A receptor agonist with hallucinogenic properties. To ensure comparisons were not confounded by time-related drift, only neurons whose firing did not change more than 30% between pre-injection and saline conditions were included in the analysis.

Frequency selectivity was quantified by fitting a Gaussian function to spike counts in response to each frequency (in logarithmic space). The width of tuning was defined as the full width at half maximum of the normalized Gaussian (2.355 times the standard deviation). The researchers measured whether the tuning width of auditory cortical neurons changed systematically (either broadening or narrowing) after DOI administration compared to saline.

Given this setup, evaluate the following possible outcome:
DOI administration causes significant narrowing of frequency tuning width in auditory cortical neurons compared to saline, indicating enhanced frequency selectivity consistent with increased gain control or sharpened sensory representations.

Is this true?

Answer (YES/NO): NO